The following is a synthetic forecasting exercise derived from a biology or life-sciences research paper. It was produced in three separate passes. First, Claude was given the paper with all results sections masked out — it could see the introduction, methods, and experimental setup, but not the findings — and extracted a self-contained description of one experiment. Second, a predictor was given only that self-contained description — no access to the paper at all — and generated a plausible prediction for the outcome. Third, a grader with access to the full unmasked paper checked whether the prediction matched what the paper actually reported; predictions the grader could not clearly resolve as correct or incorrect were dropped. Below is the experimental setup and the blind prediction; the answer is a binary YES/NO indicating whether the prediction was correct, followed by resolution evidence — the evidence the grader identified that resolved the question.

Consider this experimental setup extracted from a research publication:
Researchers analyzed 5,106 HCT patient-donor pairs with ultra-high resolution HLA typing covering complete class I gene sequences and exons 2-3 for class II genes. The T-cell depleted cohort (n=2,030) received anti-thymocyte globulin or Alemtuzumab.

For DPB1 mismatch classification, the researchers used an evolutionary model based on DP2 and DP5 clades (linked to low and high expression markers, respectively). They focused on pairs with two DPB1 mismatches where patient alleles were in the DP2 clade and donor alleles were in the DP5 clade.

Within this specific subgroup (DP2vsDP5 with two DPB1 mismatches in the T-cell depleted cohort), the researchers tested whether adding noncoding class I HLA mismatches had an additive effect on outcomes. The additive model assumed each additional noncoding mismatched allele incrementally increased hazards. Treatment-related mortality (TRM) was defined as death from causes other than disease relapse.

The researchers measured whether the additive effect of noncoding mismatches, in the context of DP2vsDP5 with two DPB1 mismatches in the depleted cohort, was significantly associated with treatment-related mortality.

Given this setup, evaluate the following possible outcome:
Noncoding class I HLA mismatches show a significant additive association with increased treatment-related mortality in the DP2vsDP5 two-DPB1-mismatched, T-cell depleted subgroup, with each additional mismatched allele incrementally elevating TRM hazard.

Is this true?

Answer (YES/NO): YES